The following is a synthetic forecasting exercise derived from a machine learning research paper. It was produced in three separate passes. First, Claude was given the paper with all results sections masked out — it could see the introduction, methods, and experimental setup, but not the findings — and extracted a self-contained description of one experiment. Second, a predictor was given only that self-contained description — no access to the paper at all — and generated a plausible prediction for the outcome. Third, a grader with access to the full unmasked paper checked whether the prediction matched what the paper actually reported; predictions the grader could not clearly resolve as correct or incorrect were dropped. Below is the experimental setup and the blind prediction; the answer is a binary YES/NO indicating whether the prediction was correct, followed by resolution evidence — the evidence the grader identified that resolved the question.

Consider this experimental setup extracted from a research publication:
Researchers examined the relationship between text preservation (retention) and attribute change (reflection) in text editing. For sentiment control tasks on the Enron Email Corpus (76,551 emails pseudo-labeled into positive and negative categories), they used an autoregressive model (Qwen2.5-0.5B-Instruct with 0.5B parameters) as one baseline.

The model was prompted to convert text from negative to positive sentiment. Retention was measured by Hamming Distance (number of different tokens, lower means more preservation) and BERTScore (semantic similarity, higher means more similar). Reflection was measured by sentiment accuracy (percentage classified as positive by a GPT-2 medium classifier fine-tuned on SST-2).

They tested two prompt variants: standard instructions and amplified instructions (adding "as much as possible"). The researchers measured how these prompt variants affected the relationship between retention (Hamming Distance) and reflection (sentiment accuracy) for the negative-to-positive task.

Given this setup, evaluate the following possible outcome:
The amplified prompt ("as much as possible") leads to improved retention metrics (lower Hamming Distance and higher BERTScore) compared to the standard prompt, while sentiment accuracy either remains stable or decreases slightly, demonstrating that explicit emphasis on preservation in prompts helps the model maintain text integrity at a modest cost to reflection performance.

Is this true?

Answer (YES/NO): NO